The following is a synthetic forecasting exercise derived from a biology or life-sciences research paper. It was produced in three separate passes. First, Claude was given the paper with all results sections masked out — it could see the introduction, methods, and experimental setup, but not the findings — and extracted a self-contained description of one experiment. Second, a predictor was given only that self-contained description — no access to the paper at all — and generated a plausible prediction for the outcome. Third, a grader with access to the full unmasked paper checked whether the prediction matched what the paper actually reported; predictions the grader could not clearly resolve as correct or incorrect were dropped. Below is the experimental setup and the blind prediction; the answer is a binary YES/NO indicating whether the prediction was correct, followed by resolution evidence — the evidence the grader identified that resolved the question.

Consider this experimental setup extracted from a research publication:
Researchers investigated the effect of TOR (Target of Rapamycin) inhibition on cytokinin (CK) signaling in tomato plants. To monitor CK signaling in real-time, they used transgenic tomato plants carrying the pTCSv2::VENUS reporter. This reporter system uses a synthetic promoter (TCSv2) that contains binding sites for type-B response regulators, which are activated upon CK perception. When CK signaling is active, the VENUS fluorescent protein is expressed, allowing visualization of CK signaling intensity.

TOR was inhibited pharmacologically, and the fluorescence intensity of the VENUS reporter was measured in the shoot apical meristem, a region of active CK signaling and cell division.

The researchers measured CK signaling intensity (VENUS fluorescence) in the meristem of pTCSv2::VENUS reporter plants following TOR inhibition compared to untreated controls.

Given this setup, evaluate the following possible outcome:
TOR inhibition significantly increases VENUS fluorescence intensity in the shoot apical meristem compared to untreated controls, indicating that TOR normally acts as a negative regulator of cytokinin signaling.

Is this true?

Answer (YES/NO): NO